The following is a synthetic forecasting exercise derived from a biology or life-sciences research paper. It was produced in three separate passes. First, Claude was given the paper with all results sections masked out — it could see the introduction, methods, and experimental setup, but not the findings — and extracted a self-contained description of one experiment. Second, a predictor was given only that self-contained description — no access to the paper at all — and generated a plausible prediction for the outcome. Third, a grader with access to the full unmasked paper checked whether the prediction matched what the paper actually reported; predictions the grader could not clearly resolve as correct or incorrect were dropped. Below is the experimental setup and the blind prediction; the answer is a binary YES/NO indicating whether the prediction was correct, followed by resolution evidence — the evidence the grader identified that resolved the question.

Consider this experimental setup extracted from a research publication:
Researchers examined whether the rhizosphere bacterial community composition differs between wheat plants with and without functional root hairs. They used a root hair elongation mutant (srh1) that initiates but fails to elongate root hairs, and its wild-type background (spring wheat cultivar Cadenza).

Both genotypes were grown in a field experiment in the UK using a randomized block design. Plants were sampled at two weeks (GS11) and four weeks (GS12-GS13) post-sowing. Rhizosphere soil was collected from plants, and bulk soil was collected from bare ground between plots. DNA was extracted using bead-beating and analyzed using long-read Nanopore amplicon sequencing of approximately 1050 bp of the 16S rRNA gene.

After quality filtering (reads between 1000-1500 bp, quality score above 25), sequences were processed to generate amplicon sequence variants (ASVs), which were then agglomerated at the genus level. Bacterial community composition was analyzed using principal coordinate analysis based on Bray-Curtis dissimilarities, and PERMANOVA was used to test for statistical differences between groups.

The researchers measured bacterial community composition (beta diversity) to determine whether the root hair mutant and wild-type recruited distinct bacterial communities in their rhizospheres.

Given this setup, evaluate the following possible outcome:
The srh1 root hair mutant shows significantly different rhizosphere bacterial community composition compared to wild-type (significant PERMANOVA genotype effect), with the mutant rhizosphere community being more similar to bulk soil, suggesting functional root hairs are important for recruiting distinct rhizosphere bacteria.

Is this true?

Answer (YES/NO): NO